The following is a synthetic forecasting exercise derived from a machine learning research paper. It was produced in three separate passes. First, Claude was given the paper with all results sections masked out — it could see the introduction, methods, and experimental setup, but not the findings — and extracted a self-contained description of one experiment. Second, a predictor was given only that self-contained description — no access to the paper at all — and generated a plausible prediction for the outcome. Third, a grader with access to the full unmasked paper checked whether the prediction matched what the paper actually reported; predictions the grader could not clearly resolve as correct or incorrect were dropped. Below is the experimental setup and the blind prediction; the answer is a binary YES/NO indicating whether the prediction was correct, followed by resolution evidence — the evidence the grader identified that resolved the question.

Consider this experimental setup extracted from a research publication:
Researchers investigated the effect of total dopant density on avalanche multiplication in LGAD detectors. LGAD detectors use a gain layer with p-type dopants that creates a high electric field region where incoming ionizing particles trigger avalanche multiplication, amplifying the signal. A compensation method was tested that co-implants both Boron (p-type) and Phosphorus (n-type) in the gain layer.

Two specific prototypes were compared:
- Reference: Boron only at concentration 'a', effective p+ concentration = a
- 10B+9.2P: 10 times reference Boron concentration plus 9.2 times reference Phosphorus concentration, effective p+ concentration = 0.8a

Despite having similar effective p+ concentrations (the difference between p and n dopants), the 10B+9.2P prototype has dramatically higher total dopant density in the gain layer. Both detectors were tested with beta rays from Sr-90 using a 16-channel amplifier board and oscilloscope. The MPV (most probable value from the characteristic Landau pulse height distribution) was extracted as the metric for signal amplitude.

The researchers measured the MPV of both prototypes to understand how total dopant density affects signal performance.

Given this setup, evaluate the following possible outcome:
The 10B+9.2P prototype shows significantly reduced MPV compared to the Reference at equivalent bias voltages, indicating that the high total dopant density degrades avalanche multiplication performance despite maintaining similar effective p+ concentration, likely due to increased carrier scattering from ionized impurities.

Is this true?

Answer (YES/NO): YES